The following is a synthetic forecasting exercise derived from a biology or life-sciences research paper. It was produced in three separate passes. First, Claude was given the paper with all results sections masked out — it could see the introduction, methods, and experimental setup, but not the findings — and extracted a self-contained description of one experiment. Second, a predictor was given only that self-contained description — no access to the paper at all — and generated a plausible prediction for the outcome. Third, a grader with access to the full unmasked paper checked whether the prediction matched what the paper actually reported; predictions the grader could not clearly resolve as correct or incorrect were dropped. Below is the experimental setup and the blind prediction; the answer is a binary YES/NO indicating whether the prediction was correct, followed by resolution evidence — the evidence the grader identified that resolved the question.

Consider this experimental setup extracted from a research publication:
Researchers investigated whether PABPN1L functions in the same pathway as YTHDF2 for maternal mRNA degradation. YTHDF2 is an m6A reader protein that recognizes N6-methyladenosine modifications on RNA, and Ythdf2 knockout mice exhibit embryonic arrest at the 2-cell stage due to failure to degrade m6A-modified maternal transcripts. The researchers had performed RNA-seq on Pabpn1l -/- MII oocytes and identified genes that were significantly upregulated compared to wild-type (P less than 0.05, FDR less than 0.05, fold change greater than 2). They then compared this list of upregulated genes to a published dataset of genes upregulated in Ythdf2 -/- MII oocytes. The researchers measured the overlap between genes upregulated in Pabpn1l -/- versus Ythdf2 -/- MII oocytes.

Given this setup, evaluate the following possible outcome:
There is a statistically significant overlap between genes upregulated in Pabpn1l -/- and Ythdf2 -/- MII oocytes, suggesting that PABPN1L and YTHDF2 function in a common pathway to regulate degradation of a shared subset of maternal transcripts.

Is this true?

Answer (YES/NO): NO